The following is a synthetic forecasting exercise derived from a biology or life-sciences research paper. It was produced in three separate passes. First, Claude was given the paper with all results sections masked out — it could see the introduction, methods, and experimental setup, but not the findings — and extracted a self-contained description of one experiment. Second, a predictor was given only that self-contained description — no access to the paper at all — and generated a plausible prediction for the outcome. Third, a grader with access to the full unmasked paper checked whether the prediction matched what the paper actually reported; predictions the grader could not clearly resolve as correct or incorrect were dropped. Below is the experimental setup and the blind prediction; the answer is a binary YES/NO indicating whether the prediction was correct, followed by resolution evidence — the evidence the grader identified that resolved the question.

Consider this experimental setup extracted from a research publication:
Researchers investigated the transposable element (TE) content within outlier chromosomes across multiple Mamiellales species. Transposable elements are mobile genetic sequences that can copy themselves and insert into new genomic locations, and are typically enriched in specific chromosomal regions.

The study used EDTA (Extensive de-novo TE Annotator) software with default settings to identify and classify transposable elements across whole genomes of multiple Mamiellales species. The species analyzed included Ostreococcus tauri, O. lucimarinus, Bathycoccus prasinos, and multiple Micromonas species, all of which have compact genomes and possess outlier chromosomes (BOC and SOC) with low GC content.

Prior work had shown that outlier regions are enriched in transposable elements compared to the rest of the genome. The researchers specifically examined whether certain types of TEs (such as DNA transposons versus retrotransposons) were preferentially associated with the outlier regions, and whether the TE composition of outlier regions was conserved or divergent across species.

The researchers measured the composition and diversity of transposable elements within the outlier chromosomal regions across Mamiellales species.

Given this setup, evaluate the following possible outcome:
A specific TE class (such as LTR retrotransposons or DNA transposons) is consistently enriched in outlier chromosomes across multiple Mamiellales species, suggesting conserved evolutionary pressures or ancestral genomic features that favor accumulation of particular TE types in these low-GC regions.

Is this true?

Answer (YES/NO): YES